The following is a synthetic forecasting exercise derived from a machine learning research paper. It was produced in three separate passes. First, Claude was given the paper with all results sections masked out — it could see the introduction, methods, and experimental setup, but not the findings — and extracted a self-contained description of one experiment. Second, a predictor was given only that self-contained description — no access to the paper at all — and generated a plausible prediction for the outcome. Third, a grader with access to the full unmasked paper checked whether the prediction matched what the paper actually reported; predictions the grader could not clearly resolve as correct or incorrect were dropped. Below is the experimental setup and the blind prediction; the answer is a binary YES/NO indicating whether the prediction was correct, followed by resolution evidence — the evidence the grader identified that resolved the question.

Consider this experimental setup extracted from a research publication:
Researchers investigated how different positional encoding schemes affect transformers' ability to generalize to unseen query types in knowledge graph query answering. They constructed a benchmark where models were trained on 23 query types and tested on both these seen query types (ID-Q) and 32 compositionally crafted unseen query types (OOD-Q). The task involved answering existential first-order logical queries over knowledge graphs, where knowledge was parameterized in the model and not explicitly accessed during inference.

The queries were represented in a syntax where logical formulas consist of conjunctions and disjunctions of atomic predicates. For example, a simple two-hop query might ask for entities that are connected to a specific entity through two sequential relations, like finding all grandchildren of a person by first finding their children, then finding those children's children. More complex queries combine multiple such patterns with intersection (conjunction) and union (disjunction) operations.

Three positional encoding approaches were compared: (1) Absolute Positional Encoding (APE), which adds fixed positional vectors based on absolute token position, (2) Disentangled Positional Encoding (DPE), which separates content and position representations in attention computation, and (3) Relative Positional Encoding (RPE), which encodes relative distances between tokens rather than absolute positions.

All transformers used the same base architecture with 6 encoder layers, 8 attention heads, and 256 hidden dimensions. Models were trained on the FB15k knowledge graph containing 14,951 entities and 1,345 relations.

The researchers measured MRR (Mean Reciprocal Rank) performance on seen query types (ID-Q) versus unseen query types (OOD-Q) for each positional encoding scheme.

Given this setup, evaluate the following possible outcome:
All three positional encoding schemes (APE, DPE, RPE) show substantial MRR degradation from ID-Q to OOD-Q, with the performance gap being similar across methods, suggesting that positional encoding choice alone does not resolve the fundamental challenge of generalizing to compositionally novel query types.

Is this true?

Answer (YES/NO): NO